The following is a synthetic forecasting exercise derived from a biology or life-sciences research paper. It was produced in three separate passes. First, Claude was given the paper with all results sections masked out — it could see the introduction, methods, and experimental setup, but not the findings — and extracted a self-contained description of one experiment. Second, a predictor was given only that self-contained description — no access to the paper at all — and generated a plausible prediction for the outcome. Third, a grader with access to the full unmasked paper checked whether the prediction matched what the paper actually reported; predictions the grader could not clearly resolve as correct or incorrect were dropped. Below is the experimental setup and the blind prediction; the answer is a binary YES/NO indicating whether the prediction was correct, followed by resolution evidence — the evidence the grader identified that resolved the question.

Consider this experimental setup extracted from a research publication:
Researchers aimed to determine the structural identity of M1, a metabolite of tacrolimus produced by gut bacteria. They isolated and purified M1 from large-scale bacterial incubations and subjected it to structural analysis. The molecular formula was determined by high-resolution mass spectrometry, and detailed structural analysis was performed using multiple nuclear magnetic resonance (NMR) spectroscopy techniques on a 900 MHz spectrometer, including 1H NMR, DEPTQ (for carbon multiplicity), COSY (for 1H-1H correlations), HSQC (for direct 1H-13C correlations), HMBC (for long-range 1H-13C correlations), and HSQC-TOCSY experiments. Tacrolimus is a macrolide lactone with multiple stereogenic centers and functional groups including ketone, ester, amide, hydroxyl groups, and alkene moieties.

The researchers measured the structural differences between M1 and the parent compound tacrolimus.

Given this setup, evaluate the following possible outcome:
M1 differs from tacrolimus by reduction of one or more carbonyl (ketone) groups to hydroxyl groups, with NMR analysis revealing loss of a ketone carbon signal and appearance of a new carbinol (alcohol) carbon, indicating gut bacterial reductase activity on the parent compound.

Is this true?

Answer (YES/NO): YES